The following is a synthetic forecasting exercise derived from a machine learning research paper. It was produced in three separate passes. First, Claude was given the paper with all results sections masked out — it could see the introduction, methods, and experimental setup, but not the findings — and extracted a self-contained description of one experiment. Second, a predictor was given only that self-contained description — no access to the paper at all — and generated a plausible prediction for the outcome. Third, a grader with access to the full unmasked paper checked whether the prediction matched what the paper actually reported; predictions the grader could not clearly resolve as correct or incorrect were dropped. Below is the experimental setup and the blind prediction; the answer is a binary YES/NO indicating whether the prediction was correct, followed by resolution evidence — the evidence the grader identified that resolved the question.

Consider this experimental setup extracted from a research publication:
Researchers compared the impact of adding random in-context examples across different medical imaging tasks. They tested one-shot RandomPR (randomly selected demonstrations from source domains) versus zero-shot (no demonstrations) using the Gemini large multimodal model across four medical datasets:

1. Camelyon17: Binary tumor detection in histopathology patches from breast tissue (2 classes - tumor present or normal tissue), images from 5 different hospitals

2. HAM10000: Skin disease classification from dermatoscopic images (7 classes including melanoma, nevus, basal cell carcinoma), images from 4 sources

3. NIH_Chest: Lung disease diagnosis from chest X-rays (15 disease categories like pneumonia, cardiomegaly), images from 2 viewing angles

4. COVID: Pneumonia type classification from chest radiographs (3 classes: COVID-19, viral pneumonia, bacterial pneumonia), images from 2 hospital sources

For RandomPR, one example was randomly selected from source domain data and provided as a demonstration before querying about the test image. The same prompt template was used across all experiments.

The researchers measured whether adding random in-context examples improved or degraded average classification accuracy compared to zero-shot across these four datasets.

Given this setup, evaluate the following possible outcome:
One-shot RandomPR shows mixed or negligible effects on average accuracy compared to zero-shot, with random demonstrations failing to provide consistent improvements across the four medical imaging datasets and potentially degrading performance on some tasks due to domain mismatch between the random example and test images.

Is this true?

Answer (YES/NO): NO